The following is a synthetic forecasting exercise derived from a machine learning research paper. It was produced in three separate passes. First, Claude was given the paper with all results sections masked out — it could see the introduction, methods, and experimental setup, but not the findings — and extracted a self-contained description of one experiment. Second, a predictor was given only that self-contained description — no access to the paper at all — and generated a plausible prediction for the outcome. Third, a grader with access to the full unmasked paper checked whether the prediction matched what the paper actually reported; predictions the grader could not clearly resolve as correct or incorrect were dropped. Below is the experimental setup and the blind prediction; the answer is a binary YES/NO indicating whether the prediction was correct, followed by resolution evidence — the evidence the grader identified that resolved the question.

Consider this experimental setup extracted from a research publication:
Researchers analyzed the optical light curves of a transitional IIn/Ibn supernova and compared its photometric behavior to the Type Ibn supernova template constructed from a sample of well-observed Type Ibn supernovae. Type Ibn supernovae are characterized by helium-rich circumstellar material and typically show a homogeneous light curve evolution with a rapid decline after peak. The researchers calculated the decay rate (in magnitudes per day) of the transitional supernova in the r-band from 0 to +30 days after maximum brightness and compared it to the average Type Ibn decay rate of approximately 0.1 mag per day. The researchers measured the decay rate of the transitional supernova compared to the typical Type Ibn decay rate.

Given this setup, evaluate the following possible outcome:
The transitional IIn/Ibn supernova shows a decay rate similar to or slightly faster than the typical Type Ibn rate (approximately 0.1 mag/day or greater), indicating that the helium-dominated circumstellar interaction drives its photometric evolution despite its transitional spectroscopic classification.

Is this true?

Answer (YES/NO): NO